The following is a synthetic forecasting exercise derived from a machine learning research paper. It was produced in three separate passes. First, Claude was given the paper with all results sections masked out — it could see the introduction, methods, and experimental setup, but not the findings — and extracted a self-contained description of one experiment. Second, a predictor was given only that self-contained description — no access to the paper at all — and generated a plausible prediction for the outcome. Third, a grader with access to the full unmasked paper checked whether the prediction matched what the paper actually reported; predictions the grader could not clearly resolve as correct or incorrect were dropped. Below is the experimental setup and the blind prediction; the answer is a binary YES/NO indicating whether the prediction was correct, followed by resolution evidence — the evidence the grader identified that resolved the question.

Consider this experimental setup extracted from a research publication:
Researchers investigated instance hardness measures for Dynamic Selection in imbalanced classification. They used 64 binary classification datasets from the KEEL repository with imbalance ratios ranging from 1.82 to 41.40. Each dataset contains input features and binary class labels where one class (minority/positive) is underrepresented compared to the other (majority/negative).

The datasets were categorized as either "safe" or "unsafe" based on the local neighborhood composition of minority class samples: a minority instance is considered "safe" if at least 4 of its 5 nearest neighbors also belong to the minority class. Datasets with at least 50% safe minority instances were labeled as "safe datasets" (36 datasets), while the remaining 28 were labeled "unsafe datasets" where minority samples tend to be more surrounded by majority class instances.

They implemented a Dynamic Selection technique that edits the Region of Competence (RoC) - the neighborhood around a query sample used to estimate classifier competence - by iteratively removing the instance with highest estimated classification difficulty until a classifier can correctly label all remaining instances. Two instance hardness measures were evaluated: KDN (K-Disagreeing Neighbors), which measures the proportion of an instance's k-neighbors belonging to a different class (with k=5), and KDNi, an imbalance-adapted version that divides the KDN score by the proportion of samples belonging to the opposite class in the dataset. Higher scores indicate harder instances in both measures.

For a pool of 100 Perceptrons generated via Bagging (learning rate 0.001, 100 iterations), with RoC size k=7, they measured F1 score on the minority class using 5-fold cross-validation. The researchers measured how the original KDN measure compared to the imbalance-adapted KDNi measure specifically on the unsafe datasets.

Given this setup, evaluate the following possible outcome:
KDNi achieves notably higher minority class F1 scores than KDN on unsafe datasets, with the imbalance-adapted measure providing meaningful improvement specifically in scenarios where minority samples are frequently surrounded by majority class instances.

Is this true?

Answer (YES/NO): YES